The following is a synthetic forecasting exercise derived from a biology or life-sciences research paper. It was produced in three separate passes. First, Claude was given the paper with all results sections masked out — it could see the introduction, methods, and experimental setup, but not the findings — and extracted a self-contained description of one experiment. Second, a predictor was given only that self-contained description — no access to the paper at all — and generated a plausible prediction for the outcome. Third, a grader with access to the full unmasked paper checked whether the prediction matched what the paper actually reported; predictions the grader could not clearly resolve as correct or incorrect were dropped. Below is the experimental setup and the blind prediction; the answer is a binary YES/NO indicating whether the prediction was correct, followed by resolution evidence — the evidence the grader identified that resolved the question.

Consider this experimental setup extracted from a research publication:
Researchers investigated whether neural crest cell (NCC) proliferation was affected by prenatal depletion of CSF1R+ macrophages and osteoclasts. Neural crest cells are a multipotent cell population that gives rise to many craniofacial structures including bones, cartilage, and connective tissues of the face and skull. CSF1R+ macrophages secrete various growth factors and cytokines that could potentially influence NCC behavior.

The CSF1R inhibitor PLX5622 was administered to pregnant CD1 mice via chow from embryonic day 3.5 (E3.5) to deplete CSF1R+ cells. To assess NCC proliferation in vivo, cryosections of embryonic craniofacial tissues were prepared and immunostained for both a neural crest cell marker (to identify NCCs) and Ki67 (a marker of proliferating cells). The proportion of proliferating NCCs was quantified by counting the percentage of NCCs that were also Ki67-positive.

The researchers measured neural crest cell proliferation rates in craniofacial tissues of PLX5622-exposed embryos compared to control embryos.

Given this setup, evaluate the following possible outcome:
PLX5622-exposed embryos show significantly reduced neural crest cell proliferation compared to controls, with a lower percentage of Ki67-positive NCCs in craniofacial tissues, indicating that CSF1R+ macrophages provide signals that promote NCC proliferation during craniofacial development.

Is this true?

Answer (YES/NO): YES